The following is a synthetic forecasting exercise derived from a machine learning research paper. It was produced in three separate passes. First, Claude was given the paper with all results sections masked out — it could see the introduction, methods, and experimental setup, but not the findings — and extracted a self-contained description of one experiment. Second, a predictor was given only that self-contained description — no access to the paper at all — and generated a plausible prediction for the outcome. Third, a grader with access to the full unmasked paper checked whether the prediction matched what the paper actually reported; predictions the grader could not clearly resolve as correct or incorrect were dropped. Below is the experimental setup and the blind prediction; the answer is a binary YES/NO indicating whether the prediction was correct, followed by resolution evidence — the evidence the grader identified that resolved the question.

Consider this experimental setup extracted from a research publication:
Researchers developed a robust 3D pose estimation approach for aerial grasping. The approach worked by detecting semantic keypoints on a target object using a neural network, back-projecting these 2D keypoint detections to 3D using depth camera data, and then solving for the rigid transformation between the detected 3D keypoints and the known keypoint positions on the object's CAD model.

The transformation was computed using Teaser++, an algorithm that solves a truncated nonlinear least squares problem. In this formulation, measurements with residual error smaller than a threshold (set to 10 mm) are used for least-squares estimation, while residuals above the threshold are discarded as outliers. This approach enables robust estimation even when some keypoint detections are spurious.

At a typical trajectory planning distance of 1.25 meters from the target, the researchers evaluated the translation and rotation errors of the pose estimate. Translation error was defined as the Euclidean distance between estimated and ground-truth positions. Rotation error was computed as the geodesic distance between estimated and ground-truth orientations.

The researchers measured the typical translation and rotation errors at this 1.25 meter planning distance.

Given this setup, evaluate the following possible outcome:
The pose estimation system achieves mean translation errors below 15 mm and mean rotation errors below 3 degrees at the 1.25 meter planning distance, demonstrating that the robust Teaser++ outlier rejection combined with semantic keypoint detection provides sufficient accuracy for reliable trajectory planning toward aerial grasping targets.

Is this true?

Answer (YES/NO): NO